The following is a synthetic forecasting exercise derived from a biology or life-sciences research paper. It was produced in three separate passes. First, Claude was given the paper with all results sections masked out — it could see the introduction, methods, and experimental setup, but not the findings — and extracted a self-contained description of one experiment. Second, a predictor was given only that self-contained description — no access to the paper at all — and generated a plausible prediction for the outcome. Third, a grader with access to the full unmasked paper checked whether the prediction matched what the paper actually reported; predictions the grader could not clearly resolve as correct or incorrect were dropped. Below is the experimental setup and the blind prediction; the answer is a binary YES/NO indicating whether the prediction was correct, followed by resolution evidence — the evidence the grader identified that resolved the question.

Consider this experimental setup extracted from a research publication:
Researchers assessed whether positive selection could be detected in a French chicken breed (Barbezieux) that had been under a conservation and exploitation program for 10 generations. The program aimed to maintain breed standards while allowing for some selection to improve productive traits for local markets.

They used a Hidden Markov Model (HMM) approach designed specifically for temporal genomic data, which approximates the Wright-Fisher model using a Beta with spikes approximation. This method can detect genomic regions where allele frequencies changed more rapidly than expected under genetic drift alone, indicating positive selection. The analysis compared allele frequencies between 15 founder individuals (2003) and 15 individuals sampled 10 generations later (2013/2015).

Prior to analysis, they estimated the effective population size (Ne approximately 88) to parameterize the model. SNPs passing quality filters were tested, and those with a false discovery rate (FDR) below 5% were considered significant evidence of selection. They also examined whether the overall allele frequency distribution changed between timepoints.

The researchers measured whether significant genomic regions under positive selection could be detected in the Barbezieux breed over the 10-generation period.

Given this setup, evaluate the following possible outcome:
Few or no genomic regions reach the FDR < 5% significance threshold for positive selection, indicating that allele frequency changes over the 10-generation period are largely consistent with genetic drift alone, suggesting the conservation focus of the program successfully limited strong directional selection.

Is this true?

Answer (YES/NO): YES